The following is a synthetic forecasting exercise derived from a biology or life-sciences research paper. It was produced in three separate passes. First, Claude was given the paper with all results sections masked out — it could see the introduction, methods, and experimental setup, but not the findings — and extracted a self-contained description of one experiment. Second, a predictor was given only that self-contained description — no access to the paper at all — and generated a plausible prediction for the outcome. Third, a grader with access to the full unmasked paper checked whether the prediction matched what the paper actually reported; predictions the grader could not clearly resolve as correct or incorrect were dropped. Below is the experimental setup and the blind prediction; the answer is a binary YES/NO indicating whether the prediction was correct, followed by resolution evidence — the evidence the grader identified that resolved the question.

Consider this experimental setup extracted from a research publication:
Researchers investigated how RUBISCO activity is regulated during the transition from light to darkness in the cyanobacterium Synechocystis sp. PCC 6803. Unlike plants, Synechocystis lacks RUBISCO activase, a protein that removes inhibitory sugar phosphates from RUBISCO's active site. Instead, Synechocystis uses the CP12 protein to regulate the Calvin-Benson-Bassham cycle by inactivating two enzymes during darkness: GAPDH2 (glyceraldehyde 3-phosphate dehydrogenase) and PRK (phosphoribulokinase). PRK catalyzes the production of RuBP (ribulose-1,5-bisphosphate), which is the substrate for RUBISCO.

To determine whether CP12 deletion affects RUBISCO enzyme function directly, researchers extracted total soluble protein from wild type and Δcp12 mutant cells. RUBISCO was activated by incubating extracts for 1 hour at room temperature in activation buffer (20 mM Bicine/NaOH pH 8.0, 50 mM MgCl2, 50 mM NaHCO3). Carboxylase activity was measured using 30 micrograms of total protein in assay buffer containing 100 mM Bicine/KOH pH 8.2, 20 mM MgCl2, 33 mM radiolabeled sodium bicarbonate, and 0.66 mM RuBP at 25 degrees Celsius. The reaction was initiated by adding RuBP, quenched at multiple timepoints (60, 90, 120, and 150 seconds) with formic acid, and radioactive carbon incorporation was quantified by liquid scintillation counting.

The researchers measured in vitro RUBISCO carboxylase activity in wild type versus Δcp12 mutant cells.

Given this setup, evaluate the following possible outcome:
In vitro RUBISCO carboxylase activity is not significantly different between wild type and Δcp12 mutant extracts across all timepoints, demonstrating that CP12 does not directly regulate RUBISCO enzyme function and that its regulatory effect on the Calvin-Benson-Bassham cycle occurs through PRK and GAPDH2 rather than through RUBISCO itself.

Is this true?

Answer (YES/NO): YES